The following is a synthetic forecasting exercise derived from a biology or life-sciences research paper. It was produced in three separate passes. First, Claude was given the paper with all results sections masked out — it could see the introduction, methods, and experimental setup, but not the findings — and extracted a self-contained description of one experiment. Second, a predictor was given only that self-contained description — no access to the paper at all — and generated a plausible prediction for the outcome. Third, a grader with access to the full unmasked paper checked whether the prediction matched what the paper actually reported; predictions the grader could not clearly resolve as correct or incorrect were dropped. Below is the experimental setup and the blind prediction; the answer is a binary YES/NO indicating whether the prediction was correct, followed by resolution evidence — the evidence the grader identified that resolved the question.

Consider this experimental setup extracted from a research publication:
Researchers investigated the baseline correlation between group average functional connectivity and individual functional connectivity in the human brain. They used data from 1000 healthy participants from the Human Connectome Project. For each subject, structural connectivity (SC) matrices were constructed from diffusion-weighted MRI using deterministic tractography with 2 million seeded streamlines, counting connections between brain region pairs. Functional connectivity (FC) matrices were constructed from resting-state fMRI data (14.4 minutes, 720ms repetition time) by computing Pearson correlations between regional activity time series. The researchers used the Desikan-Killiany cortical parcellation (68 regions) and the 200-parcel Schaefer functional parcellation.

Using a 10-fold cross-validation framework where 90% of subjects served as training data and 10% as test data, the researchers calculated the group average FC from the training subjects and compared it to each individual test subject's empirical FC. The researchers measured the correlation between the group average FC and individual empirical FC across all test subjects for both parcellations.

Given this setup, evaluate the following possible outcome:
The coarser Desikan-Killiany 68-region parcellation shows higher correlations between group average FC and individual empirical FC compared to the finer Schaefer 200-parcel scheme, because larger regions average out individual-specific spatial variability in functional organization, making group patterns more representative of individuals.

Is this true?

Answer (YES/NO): YES